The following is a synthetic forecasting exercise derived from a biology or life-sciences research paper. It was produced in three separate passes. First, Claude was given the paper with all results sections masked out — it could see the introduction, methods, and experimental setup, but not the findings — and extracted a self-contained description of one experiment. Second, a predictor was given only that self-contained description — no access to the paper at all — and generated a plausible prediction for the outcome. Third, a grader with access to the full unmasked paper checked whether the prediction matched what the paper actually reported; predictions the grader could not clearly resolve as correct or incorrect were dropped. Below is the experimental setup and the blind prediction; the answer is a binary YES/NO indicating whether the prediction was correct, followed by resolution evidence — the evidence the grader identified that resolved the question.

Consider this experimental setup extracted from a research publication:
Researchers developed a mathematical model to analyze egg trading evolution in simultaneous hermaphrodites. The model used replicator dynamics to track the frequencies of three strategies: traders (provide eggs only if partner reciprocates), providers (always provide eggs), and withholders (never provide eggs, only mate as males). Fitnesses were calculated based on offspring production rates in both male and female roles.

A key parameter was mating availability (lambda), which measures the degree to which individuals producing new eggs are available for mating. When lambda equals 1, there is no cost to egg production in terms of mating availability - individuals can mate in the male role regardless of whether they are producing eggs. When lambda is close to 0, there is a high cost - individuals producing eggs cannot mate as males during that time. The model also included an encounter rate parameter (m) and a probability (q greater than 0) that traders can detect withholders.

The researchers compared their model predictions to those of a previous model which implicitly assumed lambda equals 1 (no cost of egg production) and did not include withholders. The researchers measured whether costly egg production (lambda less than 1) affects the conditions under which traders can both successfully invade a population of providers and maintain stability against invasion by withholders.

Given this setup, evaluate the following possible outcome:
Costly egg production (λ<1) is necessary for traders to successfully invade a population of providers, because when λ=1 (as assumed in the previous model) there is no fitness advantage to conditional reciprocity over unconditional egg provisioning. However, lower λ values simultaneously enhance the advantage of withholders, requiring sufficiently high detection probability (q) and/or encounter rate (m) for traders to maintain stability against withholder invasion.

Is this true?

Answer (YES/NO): NO